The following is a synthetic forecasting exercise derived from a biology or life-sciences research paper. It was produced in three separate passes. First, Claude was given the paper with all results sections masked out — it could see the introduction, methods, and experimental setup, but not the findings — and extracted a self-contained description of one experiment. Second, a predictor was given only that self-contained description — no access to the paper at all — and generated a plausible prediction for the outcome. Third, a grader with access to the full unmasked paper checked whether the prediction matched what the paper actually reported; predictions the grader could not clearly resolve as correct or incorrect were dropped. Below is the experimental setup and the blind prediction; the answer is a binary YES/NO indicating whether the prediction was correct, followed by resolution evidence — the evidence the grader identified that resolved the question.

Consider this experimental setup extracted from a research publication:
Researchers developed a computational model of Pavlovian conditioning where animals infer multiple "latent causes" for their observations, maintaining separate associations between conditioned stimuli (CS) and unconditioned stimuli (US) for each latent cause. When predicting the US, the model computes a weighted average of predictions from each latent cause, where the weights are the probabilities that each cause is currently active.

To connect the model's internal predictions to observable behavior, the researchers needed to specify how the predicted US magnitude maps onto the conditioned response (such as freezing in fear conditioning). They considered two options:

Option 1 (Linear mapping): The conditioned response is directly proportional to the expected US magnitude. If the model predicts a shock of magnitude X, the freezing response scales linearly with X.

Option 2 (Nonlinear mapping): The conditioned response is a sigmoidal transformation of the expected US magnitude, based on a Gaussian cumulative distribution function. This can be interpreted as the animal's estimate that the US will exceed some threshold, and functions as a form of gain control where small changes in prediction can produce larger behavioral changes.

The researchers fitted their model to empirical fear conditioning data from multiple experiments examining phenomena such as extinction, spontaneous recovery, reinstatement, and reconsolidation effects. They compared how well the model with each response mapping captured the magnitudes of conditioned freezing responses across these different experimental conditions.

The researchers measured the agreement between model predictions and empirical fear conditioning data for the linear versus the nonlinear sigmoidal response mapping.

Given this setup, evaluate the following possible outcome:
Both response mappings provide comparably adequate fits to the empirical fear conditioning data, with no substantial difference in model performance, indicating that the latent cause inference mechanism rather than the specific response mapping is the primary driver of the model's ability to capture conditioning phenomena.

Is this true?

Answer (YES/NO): NO